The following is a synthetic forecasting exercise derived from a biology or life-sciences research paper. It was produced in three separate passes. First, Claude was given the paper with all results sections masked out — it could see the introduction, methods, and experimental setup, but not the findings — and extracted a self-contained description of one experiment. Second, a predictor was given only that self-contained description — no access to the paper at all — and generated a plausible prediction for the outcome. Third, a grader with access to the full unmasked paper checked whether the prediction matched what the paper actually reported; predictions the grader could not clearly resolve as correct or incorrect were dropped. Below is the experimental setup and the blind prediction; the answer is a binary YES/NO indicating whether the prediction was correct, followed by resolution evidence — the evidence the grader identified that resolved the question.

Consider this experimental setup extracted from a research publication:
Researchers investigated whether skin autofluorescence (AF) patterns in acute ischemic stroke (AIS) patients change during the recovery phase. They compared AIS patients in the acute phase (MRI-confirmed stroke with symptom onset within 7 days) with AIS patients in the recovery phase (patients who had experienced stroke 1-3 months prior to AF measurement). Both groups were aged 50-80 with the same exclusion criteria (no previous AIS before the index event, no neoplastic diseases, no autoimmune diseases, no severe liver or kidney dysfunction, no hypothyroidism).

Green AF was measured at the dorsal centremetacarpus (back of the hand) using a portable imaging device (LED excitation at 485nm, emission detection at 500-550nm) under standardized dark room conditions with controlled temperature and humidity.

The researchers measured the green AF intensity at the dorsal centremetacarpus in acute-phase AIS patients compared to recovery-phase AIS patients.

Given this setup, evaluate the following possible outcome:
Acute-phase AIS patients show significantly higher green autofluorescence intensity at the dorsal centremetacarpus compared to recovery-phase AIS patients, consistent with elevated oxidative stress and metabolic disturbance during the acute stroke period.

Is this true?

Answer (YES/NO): NO